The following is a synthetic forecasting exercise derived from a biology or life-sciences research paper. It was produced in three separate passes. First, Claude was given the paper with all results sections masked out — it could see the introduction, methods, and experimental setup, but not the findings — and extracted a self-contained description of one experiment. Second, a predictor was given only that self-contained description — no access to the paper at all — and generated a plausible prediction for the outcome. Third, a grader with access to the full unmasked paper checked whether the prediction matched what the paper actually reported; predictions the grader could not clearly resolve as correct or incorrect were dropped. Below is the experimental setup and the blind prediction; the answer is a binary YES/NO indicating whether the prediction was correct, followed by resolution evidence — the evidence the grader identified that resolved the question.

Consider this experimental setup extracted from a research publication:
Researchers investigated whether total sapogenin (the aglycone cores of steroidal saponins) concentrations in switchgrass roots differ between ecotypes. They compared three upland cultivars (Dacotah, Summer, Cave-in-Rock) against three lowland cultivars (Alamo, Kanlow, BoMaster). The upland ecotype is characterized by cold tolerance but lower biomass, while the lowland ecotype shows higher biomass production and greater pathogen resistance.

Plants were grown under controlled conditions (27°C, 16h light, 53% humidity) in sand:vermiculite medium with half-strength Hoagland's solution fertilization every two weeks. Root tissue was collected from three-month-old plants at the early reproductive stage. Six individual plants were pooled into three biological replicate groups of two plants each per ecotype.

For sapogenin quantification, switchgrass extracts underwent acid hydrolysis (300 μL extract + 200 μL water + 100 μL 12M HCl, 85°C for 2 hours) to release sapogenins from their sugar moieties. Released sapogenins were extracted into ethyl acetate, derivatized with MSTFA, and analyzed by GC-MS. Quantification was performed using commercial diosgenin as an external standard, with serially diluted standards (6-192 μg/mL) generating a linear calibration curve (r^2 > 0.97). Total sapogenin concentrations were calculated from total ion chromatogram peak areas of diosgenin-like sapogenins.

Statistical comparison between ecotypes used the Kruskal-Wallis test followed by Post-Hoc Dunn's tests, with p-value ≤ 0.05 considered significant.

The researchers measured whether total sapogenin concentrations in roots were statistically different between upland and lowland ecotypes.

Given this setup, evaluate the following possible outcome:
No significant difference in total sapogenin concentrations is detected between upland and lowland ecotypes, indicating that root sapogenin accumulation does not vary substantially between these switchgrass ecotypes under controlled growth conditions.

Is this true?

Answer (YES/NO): NO